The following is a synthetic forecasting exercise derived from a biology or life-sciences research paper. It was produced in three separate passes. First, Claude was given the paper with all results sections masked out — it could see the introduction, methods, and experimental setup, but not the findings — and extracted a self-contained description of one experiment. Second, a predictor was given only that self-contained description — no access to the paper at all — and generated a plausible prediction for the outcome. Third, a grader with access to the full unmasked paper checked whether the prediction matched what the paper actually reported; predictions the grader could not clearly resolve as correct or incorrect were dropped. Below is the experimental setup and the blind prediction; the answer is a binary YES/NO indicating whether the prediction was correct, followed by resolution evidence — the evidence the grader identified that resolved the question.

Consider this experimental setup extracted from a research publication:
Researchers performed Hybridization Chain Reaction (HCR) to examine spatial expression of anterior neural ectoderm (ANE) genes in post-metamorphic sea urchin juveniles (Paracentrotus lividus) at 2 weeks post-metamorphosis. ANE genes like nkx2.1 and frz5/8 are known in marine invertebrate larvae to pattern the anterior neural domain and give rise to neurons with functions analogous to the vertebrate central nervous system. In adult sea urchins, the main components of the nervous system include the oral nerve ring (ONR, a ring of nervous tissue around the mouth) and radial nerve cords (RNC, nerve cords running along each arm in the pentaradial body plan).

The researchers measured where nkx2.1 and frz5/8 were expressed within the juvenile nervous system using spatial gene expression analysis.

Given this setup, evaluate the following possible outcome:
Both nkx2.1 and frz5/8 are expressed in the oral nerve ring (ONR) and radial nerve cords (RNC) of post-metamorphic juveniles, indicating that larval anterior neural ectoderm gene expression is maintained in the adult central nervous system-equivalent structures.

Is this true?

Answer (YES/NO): YES